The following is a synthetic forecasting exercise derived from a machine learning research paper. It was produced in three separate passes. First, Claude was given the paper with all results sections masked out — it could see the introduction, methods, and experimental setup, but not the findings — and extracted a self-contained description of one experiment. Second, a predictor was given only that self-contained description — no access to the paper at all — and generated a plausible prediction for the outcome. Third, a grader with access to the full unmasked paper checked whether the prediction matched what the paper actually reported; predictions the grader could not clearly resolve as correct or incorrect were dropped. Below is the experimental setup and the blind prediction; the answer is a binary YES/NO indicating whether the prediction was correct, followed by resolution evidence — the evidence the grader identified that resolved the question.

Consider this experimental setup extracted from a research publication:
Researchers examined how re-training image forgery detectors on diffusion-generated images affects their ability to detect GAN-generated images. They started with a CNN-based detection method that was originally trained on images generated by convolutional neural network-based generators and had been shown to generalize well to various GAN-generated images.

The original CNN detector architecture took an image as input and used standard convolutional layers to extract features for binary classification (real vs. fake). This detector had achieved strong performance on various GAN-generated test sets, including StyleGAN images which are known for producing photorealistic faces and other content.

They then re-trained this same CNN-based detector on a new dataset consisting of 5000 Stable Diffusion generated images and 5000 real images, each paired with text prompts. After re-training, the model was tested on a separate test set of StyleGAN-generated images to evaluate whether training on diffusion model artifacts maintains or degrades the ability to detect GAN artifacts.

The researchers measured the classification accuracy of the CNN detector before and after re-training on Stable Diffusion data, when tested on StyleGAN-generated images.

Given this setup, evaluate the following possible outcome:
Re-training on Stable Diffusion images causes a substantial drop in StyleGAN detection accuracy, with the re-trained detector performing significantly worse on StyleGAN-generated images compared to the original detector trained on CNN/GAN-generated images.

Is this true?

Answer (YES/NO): NO